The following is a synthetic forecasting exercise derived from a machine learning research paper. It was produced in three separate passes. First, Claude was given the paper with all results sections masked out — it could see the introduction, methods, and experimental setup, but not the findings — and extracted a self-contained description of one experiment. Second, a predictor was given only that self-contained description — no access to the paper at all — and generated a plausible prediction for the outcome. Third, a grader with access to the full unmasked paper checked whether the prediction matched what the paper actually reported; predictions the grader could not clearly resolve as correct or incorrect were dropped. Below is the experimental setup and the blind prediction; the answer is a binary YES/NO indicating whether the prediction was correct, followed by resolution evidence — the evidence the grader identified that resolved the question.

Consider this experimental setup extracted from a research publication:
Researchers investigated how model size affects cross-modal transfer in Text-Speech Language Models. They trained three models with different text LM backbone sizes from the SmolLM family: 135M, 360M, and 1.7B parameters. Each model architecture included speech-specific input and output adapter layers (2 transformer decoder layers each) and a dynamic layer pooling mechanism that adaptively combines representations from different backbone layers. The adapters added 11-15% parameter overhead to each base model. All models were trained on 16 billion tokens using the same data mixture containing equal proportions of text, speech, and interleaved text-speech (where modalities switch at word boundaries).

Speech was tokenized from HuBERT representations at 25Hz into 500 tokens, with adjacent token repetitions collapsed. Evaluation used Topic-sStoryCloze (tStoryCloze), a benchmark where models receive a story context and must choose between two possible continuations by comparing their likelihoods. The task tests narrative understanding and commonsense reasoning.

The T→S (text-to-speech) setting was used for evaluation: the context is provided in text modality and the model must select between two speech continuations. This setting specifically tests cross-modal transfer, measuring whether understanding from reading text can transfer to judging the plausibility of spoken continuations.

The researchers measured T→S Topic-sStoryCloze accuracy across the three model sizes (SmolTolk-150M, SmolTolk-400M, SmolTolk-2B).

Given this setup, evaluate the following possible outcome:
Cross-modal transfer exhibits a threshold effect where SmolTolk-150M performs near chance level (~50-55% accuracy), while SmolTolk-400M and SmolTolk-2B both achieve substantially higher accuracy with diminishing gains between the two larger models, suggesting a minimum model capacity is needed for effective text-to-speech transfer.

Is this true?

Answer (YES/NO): NO